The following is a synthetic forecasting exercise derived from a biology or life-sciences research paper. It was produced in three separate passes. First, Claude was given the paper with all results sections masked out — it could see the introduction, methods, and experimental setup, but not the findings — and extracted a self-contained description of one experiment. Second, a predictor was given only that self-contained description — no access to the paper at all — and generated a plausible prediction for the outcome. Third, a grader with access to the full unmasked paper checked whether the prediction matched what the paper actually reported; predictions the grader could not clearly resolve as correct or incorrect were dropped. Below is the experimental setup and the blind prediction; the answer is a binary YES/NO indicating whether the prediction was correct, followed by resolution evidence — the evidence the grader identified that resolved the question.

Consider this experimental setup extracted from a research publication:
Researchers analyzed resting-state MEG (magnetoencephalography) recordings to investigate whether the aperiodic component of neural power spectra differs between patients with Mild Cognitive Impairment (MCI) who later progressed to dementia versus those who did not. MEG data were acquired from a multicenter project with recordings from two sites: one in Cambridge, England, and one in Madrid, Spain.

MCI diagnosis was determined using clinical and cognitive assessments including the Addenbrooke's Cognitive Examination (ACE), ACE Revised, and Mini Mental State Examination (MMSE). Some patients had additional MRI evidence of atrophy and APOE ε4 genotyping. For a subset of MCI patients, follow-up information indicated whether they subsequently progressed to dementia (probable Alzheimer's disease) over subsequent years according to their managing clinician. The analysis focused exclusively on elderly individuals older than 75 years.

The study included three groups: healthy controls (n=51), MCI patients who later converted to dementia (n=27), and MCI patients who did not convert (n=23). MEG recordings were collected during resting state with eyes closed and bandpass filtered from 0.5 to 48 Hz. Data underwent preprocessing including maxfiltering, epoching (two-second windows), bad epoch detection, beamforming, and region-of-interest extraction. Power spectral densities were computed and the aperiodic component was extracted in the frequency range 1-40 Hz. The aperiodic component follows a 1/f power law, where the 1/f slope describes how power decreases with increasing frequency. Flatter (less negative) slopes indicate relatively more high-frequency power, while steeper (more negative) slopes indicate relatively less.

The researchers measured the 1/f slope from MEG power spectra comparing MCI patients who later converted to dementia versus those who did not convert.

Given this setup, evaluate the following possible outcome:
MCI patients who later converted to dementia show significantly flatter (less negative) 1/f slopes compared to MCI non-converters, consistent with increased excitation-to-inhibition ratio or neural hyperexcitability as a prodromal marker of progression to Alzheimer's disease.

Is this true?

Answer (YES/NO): NO